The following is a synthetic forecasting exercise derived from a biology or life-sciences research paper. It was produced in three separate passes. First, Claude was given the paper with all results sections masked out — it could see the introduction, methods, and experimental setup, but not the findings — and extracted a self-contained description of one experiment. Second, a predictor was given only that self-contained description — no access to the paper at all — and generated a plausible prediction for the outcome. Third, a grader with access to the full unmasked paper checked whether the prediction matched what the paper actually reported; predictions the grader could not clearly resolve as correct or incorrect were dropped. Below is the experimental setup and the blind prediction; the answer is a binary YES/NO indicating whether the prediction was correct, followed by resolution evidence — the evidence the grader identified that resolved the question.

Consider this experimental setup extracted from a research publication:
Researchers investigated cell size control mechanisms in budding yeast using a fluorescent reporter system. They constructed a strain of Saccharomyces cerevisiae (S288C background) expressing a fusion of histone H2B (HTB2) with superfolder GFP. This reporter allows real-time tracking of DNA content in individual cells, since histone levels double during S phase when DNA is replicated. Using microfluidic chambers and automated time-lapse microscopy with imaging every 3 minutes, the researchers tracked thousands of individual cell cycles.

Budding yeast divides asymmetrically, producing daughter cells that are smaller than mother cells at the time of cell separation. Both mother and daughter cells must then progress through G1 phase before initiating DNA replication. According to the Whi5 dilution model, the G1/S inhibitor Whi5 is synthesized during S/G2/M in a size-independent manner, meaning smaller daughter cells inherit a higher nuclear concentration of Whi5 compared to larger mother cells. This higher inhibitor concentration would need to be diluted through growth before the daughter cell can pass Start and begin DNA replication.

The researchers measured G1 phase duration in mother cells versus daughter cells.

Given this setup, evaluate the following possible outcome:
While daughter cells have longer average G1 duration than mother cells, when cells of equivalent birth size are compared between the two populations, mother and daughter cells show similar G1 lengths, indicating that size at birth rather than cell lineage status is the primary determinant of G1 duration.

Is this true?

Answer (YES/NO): NO